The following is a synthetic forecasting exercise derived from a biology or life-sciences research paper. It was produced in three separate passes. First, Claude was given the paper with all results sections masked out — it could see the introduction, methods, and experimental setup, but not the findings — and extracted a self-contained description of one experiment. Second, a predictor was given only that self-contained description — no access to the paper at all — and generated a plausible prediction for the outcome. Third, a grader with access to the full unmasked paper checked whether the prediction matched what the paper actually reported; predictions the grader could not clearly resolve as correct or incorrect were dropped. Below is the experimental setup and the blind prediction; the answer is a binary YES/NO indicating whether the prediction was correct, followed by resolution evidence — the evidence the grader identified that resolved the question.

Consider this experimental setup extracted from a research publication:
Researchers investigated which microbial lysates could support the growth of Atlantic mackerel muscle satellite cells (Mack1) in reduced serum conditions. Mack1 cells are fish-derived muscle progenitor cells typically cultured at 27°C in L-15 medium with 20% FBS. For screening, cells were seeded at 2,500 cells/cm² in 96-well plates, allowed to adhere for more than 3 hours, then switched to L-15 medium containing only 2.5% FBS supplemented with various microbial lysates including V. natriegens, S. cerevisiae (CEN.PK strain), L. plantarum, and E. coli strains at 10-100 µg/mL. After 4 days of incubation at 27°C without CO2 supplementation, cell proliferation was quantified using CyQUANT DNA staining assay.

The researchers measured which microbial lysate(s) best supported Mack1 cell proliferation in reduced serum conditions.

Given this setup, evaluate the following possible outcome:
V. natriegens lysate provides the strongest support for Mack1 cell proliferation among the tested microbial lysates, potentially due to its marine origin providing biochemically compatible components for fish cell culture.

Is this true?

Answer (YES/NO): NO